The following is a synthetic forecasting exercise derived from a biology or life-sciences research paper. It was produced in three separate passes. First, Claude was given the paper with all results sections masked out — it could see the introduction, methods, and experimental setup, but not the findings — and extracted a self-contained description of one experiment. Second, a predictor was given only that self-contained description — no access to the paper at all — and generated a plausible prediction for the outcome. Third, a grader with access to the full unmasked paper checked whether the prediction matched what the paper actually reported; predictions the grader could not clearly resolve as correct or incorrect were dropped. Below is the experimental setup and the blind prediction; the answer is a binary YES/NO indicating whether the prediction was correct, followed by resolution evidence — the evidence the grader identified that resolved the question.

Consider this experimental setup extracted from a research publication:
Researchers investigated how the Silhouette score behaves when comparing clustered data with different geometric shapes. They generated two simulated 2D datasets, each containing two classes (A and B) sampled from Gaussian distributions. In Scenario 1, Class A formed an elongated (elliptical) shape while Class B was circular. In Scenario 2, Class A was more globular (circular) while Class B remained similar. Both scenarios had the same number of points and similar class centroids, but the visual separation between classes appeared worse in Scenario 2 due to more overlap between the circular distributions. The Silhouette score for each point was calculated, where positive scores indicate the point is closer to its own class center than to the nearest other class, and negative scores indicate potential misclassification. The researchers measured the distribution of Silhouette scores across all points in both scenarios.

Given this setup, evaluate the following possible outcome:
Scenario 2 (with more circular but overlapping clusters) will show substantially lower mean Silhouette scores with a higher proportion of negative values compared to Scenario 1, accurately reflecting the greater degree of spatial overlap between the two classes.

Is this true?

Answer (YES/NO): NO